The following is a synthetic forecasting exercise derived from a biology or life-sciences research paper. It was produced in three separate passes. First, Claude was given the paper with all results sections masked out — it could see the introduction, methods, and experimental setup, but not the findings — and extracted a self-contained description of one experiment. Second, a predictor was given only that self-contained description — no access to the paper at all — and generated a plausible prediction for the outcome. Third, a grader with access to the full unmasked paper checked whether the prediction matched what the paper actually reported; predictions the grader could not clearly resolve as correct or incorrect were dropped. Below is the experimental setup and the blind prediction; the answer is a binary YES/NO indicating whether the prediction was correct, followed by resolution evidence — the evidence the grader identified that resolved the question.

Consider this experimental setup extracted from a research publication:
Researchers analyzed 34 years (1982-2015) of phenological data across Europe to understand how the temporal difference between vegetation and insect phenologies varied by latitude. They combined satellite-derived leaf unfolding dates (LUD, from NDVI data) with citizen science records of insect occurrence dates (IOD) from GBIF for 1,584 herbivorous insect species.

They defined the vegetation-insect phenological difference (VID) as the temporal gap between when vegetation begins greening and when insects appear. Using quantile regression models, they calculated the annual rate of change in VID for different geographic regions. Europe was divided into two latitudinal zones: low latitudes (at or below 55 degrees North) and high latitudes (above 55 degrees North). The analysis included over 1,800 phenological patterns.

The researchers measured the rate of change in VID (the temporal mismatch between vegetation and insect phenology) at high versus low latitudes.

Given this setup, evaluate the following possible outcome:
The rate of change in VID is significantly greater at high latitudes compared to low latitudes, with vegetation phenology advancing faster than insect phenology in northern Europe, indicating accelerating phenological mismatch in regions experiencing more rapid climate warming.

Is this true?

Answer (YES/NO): YES